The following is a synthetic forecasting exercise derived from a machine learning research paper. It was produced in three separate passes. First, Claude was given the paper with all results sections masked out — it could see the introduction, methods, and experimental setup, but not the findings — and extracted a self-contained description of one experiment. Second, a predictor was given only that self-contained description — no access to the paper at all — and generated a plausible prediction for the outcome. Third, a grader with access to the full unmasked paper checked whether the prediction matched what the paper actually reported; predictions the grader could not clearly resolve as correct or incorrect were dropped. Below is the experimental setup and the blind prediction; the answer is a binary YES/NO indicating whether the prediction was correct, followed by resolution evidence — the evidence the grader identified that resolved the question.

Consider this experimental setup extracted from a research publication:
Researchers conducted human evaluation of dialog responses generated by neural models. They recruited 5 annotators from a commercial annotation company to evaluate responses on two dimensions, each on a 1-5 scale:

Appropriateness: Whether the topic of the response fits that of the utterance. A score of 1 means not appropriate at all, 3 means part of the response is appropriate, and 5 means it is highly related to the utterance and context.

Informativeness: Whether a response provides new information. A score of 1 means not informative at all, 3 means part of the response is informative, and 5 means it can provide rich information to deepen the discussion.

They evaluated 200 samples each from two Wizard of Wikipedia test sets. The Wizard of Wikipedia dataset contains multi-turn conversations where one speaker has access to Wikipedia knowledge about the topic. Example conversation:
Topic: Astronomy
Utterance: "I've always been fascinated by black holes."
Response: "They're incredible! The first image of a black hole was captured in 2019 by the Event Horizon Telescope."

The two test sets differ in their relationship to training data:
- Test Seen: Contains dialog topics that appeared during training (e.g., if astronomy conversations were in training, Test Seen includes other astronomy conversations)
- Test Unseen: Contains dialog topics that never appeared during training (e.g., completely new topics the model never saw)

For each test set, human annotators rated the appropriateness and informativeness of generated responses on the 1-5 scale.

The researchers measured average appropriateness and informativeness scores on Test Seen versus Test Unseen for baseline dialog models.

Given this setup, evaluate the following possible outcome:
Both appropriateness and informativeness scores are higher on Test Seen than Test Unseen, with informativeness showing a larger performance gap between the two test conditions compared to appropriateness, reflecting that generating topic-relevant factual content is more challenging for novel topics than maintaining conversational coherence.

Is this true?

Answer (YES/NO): NO